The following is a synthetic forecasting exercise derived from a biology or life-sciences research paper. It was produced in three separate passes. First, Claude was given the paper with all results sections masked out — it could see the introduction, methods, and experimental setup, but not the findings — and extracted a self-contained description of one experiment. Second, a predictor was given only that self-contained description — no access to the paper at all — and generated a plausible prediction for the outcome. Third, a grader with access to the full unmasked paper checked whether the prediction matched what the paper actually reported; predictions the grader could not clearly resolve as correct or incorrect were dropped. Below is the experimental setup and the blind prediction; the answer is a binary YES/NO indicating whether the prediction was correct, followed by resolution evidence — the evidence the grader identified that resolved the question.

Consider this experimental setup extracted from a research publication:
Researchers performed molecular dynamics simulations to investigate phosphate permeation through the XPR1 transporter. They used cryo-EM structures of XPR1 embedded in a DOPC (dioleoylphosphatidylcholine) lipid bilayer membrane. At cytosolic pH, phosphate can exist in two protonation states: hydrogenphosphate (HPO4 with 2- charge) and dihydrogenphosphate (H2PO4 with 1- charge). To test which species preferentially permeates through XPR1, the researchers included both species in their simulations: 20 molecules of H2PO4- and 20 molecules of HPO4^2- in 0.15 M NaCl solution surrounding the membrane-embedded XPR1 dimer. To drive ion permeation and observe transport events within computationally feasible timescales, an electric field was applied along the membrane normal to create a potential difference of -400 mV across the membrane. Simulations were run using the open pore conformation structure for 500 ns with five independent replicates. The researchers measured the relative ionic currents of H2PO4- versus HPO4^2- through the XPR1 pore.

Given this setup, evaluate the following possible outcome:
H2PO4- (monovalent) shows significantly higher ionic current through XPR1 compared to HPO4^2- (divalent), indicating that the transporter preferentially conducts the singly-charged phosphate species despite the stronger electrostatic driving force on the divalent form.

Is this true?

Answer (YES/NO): YES